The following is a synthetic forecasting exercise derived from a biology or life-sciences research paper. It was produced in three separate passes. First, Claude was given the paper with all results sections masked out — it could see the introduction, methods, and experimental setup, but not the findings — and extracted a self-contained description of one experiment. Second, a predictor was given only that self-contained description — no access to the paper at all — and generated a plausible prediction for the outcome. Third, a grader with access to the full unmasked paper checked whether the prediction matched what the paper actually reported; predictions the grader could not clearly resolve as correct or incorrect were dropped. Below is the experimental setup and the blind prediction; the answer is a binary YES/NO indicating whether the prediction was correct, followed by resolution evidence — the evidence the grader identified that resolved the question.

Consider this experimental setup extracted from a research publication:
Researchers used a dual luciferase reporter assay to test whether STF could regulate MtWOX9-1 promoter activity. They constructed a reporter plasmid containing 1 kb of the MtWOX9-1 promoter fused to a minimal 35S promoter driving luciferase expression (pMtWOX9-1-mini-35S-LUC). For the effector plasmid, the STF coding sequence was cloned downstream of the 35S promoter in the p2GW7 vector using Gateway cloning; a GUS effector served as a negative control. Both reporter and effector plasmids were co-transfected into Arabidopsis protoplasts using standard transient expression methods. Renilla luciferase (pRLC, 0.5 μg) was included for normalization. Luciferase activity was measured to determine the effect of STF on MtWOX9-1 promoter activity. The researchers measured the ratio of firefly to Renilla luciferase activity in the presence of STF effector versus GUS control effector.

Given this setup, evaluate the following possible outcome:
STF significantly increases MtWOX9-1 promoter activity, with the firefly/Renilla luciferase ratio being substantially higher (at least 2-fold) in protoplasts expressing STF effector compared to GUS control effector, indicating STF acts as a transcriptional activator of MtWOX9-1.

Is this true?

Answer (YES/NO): NO